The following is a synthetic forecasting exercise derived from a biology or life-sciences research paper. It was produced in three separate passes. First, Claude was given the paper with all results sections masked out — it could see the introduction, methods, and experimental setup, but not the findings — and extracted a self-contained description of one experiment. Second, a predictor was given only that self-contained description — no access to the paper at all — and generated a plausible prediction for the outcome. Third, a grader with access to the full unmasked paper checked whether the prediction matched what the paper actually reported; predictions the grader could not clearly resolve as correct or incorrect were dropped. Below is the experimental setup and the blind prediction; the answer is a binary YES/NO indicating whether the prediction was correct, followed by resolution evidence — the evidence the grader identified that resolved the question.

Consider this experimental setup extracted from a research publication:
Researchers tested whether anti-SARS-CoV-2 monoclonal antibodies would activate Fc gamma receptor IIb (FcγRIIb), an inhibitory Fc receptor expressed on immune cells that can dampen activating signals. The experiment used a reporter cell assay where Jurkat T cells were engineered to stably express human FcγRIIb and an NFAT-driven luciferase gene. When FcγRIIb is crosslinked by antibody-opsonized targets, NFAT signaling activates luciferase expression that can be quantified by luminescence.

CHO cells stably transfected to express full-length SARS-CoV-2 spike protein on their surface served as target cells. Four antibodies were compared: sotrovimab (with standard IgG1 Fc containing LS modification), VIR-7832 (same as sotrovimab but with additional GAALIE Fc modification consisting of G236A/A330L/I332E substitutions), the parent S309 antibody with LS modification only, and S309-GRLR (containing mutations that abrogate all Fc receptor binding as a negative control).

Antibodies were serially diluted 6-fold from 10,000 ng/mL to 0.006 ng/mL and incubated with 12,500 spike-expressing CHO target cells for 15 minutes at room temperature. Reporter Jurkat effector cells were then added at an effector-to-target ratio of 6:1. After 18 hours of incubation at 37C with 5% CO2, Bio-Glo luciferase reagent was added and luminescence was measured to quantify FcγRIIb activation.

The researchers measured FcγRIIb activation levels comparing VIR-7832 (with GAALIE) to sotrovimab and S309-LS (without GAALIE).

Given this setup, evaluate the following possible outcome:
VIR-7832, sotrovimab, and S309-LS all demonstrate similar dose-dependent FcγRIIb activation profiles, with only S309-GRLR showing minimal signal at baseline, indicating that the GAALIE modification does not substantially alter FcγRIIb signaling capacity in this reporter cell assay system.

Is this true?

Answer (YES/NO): YES